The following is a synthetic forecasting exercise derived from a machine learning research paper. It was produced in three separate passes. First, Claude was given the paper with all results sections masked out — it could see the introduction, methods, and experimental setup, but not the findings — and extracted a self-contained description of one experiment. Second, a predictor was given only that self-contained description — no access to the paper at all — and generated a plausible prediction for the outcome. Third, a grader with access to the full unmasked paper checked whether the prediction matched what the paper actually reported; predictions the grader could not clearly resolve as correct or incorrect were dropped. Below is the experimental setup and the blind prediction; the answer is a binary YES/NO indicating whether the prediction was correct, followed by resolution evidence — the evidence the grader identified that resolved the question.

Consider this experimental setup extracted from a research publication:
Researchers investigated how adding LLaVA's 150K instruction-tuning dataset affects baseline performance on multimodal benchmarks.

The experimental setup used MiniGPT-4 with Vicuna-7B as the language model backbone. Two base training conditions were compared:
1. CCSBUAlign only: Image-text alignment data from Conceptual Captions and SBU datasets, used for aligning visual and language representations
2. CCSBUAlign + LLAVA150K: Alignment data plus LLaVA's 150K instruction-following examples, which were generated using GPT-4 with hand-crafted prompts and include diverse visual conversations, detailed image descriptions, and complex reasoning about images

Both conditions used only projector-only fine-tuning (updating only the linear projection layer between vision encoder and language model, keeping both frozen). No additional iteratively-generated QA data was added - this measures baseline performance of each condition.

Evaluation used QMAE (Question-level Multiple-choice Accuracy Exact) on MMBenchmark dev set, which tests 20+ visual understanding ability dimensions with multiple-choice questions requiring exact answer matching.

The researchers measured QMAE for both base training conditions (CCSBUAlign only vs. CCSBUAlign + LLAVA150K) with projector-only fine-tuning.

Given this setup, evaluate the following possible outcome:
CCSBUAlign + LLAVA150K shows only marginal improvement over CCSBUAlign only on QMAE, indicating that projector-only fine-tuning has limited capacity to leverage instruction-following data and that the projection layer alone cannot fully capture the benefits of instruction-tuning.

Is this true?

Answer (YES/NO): NO